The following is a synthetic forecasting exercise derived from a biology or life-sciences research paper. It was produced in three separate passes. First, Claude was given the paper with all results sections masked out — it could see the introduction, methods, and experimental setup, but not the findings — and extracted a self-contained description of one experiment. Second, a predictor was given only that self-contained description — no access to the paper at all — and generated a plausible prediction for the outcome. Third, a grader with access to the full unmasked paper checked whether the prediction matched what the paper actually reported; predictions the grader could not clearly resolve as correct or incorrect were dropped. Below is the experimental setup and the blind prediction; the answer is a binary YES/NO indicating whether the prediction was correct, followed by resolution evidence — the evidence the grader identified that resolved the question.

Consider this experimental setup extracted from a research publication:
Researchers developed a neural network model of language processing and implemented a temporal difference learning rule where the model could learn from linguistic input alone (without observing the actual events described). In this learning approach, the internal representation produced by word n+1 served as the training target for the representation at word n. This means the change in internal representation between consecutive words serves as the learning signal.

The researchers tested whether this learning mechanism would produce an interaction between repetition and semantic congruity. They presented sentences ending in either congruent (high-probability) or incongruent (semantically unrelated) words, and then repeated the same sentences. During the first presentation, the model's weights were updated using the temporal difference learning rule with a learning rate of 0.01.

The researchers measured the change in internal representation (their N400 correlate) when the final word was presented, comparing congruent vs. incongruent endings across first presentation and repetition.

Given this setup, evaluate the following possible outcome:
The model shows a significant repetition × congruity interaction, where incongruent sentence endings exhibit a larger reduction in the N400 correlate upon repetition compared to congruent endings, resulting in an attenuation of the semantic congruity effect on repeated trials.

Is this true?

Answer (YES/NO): YES